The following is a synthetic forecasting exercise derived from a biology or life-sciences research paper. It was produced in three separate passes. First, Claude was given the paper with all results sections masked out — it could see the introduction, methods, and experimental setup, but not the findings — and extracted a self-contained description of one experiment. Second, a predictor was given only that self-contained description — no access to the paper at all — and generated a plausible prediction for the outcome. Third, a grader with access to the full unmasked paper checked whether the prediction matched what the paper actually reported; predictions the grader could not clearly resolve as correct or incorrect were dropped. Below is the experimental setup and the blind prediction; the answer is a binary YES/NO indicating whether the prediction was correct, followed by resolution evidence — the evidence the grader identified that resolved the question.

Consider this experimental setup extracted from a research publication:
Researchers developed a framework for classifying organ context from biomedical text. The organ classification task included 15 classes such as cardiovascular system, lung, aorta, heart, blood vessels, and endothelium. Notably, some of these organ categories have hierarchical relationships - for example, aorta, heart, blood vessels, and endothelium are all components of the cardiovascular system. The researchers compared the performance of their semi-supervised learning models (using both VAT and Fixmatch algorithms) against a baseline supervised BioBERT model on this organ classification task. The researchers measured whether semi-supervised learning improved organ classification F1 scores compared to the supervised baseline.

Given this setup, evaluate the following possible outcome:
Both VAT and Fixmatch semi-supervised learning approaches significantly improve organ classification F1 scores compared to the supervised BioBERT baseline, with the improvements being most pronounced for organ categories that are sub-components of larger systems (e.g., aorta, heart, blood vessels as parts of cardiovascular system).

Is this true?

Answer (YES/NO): NO